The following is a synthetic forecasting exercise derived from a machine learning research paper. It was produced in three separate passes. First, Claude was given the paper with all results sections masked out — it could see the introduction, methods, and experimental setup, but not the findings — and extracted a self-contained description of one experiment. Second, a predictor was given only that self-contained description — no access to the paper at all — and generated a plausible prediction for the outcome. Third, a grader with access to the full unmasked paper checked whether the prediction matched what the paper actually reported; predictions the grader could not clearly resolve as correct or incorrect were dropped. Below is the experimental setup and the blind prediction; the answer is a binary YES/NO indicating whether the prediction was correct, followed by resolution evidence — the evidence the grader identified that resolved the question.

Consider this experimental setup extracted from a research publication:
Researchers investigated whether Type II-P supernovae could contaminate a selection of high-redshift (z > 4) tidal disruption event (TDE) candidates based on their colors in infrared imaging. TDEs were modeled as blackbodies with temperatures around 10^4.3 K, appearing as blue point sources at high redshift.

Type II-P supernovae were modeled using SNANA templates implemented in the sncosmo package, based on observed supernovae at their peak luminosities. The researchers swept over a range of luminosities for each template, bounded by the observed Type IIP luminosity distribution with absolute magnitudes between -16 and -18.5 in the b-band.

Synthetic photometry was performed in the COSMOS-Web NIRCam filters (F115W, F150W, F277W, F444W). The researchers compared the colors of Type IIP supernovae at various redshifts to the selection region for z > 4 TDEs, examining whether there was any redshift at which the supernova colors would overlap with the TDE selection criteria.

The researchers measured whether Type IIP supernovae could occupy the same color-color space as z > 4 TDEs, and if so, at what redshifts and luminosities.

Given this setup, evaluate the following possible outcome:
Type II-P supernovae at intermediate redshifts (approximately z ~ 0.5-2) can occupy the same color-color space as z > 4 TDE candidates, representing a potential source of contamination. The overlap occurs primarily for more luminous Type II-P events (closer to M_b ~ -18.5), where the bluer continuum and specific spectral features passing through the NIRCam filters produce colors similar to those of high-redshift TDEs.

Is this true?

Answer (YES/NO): NO